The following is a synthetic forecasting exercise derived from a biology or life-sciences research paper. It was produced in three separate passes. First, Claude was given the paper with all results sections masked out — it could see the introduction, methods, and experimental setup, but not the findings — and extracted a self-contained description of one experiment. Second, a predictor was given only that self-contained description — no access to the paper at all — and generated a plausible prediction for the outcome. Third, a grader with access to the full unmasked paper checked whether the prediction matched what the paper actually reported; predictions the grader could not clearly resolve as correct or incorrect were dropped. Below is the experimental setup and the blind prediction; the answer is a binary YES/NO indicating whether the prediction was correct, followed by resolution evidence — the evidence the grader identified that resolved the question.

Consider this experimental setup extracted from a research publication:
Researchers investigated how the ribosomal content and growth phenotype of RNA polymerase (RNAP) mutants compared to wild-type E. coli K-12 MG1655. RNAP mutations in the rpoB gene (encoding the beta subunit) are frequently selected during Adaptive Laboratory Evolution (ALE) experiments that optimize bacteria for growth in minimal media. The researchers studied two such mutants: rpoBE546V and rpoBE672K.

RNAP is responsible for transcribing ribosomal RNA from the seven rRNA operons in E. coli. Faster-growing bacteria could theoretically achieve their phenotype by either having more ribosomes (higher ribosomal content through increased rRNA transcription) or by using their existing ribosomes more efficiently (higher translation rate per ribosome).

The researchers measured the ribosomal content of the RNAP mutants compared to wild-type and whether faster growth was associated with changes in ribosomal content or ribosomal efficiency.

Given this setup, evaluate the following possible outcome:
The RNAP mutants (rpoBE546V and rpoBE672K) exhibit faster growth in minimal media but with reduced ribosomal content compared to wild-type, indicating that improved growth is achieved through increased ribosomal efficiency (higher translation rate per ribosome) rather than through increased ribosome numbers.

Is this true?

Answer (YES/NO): NO